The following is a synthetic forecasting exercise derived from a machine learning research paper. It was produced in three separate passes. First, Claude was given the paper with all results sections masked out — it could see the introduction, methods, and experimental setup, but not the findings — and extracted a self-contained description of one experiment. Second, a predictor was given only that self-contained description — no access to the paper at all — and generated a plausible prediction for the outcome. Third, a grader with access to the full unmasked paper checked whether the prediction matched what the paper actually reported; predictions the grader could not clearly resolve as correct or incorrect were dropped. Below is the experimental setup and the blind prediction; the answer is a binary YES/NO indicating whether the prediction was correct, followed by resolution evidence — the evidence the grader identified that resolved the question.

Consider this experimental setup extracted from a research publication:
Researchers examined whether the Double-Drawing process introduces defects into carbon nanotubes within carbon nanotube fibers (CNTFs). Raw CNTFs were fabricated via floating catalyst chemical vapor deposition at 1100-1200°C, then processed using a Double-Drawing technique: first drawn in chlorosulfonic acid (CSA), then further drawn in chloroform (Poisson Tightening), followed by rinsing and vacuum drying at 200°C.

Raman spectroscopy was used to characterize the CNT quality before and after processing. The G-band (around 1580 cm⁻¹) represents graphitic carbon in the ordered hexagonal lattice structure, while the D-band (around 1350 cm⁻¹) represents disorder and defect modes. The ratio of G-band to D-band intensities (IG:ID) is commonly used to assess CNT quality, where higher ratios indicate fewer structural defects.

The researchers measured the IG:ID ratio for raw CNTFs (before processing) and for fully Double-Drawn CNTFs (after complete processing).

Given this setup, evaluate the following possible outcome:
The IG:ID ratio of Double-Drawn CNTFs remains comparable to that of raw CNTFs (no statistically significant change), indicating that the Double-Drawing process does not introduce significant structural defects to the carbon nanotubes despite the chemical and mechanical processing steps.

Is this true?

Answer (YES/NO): YES